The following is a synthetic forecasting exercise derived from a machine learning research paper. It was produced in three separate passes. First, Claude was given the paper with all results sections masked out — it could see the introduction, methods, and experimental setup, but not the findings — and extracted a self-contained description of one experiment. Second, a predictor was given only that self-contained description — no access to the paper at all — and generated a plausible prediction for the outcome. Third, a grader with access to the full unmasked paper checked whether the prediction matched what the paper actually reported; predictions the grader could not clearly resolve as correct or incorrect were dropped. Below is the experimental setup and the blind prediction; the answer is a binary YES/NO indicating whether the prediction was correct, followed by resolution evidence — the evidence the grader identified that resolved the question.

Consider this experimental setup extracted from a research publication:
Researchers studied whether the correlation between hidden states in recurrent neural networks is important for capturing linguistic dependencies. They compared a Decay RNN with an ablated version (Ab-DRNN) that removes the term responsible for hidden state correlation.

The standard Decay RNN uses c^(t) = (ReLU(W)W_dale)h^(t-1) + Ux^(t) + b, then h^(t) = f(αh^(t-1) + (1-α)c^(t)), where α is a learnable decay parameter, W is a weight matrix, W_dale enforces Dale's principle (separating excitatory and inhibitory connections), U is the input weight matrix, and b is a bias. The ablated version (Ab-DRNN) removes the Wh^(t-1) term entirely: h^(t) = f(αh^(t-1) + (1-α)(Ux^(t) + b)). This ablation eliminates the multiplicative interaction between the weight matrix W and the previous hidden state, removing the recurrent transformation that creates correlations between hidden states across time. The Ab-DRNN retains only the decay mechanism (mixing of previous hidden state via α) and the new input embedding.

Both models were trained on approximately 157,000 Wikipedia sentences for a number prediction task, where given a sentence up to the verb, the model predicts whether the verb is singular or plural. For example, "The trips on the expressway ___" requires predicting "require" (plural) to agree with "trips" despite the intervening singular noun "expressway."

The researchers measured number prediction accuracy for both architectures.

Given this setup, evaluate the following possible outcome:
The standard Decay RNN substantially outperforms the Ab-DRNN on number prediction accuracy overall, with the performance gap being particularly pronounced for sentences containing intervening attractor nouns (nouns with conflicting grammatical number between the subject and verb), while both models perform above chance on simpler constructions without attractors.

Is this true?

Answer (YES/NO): NO